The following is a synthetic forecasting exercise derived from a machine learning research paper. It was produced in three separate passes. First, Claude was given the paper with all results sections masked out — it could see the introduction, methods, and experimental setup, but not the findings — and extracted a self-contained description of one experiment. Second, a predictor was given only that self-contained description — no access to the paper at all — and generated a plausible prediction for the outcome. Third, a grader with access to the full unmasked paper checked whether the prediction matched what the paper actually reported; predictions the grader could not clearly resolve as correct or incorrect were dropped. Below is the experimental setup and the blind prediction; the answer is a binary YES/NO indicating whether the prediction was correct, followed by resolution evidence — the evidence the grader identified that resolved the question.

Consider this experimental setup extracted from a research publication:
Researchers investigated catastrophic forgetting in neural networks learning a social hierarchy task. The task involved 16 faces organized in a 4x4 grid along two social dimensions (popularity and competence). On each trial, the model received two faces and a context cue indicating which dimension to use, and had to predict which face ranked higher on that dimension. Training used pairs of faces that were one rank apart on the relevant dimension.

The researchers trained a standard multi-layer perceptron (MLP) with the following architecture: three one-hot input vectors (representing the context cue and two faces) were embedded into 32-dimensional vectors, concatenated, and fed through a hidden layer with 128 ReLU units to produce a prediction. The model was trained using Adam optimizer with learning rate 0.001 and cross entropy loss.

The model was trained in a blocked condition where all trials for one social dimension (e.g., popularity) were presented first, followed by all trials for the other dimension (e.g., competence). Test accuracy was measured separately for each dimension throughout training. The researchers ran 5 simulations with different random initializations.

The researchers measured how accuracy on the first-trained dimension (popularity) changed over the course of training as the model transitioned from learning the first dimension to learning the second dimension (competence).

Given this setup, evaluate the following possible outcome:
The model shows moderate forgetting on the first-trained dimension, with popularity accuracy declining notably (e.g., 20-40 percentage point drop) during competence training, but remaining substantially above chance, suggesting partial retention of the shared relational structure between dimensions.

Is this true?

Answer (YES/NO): NO